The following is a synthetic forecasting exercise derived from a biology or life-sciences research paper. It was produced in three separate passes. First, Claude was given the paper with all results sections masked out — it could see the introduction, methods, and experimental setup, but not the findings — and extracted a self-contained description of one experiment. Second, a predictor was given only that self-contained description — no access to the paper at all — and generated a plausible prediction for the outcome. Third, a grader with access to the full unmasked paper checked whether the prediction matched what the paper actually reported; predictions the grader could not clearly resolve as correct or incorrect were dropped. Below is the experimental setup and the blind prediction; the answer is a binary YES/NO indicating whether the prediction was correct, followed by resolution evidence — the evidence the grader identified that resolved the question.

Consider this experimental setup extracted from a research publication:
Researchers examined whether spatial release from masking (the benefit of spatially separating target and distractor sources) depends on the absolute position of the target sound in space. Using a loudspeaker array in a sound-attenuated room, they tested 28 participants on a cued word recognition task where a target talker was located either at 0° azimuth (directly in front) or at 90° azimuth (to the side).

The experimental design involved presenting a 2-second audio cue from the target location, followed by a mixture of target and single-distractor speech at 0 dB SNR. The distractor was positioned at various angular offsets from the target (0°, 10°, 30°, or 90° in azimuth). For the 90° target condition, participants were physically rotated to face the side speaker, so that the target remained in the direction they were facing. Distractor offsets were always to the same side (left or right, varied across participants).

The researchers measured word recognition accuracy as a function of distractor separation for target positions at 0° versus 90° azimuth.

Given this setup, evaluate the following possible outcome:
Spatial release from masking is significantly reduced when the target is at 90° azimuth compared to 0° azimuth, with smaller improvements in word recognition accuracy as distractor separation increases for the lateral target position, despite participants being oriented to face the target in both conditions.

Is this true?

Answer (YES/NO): YES